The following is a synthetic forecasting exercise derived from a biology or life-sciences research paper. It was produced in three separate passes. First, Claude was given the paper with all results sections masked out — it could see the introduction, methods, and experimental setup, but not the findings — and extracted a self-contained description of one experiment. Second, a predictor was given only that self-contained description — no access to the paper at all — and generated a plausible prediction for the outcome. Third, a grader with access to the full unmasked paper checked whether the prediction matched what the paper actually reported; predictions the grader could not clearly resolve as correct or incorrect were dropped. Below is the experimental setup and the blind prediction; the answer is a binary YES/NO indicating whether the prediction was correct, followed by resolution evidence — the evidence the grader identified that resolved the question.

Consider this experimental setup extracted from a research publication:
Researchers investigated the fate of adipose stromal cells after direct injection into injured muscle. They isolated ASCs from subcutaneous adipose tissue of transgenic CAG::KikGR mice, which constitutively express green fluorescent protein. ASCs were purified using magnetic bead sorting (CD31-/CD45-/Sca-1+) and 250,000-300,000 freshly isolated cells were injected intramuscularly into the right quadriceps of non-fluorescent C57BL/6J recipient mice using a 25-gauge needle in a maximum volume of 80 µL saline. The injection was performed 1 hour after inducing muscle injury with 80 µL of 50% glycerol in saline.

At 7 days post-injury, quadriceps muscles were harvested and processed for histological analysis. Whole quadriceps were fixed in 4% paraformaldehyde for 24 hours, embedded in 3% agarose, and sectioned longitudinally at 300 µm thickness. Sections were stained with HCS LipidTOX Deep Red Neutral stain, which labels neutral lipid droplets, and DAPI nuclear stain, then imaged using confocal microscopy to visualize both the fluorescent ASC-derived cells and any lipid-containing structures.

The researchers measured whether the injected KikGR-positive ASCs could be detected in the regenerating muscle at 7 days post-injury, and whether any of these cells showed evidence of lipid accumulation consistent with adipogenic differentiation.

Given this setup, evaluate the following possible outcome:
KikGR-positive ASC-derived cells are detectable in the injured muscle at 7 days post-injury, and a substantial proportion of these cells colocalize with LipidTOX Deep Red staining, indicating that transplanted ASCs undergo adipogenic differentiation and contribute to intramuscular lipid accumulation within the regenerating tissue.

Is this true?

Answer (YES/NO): YES